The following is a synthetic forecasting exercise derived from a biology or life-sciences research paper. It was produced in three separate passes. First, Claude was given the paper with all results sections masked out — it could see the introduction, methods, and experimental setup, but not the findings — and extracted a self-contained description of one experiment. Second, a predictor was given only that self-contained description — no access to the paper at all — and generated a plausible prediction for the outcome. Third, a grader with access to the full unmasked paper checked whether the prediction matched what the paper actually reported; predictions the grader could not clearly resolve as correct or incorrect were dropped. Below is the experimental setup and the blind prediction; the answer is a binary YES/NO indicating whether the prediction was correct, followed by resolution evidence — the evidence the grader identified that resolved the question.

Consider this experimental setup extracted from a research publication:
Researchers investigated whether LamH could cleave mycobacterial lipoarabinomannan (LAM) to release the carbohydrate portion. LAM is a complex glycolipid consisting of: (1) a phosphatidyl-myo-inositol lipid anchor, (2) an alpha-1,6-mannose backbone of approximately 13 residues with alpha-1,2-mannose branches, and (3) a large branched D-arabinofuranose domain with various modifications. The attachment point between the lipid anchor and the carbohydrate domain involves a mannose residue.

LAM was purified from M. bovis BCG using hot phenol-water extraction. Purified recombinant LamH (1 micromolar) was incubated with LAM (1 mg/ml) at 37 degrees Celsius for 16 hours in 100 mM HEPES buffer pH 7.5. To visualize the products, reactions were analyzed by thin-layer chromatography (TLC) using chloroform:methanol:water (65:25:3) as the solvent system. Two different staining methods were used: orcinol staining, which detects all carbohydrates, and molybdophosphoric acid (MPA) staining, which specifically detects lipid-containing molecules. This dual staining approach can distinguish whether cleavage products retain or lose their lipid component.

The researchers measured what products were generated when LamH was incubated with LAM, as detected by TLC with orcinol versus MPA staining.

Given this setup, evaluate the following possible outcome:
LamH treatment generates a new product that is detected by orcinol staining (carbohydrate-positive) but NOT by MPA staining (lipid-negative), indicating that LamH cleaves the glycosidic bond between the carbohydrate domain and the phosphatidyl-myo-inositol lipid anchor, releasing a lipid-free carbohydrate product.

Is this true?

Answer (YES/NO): NO